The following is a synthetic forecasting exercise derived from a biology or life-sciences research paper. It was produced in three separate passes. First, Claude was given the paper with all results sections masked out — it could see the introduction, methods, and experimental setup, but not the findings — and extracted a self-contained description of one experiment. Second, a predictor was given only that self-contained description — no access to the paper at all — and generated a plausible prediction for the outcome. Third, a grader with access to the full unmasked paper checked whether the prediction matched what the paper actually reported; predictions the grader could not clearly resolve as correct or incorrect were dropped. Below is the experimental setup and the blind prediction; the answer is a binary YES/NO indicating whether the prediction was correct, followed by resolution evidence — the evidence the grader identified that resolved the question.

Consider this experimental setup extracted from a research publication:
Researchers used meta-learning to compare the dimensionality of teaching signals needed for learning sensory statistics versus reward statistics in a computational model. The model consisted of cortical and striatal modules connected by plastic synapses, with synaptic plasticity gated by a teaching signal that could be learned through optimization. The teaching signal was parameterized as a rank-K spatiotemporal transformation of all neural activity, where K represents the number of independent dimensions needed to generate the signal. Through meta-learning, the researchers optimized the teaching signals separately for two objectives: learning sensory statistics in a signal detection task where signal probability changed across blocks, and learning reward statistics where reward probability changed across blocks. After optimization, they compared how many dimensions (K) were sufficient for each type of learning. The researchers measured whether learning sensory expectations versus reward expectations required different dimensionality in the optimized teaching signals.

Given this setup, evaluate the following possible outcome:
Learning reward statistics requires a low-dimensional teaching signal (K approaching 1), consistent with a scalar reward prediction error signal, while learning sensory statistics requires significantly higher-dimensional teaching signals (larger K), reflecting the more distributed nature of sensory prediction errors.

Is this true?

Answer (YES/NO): NO